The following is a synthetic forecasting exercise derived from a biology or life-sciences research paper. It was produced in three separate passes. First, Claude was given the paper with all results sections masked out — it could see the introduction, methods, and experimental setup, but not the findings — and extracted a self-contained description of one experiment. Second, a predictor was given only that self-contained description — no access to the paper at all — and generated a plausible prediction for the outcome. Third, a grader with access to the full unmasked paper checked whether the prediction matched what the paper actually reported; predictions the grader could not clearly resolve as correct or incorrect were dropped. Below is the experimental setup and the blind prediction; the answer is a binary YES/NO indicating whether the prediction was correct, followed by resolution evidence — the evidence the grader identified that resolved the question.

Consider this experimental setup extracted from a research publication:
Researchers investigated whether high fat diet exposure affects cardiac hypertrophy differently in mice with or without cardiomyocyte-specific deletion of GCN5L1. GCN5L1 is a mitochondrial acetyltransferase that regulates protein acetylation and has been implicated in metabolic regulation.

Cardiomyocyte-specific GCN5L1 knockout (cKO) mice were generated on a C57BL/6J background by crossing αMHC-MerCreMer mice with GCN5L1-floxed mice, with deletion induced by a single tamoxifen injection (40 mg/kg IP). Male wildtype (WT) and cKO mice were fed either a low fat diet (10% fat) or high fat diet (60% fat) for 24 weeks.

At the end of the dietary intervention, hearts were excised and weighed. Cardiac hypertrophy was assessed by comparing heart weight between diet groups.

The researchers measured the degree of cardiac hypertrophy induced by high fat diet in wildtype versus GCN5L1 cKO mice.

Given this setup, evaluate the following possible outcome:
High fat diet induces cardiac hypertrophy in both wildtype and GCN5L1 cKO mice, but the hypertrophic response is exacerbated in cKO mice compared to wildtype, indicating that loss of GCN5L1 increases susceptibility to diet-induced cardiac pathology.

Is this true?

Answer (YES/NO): NO